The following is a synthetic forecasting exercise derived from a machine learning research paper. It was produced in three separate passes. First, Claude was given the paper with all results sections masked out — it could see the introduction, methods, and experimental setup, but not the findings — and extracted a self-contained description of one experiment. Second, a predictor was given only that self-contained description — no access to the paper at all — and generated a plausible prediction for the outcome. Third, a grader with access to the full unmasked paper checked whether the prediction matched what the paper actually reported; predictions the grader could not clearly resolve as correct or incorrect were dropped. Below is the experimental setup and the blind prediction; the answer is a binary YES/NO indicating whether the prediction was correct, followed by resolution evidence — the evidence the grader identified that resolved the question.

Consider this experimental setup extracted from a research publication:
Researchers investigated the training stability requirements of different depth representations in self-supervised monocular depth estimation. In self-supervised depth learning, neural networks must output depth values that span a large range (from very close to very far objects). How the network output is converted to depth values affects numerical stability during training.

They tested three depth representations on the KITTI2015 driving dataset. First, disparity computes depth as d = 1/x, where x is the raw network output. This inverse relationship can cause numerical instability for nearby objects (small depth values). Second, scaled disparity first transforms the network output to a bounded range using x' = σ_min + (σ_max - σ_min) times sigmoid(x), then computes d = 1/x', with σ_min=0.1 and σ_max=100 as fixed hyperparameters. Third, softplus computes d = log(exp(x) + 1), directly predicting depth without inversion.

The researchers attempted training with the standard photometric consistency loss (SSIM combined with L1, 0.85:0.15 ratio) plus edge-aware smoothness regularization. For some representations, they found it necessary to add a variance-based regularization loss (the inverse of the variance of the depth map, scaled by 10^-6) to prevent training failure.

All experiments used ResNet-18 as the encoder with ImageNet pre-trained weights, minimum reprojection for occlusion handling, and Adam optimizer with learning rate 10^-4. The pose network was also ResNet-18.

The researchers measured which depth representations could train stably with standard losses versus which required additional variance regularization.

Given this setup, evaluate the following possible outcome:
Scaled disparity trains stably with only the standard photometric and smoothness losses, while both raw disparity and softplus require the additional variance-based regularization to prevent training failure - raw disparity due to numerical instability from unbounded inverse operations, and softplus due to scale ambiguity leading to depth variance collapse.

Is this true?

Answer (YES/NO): YES